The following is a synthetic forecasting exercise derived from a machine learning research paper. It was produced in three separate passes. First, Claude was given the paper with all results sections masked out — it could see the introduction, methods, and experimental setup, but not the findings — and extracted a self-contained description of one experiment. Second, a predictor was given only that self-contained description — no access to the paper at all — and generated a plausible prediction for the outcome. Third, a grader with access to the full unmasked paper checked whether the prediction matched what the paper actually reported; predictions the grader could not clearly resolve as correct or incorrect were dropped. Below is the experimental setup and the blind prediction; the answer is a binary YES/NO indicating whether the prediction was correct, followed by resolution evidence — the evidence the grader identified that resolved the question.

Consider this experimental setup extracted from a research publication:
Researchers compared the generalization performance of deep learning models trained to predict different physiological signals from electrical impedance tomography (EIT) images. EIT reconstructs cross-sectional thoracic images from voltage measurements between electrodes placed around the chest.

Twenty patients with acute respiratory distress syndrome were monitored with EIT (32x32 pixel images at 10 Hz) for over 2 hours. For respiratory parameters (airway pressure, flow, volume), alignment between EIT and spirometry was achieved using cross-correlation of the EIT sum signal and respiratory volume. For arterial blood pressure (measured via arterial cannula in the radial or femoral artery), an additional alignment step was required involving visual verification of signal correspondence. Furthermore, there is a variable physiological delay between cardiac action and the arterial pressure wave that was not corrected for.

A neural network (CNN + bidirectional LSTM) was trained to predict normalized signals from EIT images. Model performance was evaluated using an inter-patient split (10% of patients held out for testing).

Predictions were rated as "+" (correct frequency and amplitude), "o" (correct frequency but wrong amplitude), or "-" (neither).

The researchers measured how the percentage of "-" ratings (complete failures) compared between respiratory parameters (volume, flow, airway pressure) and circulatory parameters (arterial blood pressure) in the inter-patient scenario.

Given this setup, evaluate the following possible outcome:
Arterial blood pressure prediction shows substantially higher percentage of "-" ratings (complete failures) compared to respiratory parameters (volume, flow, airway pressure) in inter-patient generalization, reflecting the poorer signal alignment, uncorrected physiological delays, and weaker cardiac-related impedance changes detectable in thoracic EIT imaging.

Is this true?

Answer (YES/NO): YES